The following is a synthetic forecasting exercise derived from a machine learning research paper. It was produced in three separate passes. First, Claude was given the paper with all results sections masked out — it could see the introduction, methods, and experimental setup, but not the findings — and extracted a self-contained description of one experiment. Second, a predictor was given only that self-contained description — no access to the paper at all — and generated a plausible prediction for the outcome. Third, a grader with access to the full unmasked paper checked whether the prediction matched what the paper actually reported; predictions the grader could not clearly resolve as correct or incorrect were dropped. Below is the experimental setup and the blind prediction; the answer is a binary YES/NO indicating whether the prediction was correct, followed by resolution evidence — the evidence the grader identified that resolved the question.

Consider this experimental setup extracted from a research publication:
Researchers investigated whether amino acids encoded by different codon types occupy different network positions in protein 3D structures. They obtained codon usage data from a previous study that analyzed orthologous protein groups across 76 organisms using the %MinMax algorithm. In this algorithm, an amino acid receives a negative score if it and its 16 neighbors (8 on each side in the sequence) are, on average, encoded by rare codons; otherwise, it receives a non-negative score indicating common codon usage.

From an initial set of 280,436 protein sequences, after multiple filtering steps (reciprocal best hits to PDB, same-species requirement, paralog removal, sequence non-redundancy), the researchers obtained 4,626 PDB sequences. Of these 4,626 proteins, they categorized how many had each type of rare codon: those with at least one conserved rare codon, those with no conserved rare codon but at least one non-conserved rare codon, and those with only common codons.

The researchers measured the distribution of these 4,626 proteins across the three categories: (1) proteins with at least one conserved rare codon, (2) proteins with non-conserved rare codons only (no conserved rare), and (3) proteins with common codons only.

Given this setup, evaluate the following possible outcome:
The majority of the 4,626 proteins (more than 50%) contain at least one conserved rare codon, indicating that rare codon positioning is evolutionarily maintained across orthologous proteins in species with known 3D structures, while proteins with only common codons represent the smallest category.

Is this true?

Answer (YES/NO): NO